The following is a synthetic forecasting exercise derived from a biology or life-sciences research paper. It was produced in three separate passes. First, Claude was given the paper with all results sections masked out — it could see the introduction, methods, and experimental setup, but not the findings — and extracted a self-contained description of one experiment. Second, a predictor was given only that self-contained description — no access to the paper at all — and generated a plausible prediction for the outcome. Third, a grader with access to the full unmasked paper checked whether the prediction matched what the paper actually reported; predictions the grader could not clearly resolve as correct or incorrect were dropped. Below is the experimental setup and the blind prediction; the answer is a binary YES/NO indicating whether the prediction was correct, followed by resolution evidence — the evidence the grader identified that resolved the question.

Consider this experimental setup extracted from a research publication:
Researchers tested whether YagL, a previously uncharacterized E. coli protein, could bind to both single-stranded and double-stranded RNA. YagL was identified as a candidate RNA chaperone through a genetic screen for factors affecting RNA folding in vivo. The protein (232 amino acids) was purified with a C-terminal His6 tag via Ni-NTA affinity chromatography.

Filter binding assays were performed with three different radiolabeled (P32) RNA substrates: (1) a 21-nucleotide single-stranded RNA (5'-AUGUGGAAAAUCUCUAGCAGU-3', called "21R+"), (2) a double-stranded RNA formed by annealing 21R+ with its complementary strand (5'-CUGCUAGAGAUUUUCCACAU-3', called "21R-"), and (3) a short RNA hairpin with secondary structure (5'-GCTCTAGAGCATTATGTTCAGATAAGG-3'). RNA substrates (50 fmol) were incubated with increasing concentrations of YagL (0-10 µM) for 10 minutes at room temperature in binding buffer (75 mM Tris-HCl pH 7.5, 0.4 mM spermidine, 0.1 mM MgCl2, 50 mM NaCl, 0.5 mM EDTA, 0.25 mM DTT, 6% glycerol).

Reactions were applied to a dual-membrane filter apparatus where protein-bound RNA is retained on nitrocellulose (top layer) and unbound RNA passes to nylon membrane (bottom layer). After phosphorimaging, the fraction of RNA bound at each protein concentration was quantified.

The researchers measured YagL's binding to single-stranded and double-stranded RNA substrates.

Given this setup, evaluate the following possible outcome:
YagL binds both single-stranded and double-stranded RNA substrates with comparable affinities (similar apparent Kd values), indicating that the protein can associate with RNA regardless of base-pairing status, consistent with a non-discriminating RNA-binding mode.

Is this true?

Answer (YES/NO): NO